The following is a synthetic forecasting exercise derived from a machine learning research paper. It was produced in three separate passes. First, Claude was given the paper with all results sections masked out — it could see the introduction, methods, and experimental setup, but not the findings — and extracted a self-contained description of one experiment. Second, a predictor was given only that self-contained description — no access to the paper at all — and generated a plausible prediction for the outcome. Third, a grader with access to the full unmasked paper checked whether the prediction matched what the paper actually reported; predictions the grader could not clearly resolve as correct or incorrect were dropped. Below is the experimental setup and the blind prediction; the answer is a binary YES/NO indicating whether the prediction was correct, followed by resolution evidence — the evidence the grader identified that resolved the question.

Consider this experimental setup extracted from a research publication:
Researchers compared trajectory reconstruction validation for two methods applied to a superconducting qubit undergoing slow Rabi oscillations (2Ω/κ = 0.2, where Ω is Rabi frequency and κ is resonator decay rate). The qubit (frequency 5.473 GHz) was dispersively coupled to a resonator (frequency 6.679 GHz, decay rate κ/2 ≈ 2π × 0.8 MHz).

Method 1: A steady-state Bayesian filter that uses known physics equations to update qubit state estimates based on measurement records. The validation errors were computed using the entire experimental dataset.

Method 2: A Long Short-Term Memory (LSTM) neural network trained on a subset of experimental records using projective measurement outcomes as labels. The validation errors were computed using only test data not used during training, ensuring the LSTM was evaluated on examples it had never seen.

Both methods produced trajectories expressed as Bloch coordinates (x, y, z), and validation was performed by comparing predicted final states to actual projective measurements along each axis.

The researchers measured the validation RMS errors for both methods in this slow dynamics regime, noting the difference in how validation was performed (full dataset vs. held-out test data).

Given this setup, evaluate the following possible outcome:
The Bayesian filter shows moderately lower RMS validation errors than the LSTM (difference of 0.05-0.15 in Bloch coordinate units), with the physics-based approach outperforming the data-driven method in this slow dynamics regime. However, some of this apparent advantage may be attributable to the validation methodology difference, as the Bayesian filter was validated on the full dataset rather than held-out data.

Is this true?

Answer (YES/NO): NO